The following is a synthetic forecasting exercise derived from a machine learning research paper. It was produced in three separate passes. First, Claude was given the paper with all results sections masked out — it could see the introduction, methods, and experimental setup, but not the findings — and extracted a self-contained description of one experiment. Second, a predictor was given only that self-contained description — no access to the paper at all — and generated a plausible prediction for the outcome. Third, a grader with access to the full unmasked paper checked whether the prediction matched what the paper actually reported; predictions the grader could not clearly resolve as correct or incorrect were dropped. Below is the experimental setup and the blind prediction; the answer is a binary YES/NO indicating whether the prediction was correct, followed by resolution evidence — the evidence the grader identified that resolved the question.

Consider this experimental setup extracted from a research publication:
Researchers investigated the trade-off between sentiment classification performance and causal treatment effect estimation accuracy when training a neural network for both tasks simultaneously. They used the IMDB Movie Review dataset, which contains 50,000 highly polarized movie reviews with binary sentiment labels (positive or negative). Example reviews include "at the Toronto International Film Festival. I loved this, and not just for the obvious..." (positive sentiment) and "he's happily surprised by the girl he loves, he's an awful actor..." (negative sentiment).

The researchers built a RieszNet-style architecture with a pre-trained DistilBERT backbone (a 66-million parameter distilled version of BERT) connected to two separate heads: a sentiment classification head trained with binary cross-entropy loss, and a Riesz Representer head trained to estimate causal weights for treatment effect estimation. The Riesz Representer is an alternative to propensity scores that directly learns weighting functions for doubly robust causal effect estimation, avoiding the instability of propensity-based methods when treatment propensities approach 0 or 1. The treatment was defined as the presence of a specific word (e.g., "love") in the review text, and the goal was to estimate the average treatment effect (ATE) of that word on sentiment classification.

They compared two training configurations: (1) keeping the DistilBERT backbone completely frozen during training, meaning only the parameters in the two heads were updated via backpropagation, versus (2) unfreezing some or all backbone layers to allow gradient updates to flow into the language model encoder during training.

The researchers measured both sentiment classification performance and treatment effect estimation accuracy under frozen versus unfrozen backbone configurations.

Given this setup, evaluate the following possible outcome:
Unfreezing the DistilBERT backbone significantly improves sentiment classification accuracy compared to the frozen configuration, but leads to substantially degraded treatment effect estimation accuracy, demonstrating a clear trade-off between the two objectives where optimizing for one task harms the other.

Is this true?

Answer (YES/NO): YES